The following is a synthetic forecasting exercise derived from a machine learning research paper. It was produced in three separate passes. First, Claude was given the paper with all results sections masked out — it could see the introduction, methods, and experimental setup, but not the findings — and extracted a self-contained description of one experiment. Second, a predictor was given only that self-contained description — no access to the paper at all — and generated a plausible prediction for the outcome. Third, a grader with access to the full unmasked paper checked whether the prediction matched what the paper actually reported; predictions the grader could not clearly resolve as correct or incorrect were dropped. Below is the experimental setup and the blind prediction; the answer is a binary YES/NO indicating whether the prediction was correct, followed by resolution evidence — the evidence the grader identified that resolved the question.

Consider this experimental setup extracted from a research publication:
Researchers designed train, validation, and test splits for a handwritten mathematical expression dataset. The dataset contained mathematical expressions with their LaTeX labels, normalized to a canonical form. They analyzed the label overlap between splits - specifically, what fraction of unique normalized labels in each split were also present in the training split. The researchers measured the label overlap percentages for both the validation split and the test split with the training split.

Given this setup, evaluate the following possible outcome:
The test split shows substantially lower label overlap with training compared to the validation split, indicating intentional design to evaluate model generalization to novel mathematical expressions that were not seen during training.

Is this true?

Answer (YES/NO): YES